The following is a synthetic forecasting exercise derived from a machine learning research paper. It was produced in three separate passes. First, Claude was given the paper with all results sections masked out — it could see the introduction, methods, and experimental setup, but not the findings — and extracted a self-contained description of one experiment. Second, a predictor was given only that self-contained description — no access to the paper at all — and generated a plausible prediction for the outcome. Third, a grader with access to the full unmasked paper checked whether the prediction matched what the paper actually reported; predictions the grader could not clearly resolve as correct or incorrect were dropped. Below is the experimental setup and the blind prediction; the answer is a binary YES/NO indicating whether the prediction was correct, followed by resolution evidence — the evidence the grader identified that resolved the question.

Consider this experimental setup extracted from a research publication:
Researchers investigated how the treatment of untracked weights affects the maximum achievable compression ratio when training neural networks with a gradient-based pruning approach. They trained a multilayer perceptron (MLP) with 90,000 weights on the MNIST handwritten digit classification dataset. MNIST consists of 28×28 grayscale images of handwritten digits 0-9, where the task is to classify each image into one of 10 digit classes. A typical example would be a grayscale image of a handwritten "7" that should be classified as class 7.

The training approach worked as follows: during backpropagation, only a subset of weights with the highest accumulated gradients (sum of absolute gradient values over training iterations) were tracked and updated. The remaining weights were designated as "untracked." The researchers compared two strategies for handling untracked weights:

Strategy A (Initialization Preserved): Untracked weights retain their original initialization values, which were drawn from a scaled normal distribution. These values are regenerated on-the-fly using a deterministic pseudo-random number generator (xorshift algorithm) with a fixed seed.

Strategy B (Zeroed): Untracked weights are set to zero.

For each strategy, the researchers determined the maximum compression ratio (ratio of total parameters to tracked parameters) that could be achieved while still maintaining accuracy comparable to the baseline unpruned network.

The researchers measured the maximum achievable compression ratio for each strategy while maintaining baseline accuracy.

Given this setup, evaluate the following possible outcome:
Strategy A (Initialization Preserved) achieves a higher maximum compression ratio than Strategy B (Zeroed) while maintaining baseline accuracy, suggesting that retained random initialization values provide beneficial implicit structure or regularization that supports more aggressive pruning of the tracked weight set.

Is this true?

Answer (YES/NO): YES